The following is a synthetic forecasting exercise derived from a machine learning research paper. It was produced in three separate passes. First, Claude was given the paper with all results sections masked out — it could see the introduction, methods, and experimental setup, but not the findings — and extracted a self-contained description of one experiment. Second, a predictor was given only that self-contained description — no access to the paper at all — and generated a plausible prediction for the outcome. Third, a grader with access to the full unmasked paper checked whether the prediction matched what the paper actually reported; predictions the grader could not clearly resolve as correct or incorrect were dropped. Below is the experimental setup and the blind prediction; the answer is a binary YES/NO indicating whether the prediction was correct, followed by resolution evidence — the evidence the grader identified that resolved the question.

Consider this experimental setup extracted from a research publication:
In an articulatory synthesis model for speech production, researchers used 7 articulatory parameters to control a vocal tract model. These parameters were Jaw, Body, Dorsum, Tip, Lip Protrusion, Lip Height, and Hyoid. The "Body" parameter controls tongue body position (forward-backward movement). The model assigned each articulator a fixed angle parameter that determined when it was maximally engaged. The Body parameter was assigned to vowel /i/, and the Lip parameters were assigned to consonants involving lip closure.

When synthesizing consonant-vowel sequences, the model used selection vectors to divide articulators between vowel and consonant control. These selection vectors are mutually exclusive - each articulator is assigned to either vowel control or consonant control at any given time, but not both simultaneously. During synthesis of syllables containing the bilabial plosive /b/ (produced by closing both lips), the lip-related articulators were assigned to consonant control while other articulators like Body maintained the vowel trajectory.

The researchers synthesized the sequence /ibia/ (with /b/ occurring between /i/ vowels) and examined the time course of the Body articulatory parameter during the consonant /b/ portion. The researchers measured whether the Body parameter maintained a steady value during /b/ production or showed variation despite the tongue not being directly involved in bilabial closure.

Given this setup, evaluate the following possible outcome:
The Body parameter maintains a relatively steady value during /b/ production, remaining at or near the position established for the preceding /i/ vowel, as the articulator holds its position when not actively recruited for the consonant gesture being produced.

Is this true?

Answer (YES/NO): NO